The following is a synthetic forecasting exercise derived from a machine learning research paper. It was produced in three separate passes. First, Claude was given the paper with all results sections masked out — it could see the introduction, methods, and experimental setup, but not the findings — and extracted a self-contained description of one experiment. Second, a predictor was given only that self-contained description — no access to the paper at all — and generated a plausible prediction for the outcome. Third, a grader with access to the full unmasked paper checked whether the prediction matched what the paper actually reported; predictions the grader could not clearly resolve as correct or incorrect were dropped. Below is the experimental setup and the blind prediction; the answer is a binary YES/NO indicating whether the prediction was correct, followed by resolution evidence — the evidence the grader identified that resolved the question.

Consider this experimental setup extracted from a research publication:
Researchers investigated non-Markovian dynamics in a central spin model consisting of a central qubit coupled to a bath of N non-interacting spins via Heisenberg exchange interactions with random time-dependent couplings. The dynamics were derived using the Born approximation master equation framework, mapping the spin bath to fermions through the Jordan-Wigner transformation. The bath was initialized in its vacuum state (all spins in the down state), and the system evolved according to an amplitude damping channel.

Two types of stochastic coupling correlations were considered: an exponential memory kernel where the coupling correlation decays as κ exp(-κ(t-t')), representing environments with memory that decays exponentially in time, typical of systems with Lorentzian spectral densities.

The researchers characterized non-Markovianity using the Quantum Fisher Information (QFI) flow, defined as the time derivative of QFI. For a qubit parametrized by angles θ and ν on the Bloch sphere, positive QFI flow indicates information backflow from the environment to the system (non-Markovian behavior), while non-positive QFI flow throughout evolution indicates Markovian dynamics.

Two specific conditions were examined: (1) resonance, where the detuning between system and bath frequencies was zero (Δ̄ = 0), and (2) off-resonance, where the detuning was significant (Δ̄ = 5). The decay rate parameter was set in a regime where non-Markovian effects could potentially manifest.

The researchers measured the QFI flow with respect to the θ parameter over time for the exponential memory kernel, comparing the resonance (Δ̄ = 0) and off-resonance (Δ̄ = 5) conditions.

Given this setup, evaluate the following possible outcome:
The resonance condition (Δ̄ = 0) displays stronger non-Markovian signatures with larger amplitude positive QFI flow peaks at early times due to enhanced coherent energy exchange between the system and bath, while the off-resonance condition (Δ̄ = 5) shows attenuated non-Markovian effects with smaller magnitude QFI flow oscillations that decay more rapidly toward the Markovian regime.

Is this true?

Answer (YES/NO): NO